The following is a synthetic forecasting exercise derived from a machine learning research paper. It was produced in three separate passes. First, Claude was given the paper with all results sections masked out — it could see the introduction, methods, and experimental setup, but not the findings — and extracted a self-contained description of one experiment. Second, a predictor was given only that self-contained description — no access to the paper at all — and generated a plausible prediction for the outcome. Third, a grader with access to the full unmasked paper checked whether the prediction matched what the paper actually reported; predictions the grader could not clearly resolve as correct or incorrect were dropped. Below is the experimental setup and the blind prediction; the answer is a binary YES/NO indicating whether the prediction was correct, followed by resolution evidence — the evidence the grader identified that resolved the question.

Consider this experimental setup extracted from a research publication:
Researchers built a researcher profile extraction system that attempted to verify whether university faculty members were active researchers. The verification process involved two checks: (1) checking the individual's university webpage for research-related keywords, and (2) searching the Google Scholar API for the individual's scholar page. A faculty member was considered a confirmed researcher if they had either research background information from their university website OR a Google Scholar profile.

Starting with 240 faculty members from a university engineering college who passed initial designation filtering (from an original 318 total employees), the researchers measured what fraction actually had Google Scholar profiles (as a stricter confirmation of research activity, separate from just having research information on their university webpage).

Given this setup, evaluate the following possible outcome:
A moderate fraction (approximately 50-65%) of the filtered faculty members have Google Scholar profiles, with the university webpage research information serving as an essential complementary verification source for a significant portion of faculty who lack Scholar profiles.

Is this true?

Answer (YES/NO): NO